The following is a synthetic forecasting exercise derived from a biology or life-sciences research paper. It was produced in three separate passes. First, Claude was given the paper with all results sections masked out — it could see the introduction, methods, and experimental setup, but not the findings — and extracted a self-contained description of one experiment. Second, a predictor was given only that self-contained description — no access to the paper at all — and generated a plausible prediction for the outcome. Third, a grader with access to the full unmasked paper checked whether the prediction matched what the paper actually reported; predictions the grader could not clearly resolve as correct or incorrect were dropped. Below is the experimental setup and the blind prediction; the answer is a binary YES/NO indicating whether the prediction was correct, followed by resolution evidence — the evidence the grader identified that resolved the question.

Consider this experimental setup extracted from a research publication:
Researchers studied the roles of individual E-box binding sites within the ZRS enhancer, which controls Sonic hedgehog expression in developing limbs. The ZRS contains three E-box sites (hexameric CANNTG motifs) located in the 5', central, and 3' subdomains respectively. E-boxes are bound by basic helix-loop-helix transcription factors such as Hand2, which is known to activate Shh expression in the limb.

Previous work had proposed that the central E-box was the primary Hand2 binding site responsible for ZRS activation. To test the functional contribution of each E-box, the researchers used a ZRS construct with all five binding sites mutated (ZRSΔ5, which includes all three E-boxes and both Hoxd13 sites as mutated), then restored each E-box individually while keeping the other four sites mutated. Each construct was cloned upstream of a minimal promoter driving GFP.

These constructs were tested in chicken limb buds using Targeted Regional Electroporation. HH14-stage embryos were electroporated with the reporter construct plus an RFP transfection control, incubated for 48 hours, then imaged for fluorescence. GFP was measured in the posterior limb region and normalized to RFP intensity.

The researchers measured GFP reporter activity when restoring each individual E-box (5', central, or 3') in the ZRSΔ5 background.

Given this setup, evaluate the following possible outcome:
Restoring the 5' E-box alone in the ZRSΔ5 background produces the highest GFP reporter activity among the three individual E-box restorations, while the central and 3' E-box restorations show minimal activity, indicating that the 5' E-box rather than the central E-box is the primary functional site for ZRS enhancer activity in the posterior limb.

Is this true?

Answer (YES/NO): NO